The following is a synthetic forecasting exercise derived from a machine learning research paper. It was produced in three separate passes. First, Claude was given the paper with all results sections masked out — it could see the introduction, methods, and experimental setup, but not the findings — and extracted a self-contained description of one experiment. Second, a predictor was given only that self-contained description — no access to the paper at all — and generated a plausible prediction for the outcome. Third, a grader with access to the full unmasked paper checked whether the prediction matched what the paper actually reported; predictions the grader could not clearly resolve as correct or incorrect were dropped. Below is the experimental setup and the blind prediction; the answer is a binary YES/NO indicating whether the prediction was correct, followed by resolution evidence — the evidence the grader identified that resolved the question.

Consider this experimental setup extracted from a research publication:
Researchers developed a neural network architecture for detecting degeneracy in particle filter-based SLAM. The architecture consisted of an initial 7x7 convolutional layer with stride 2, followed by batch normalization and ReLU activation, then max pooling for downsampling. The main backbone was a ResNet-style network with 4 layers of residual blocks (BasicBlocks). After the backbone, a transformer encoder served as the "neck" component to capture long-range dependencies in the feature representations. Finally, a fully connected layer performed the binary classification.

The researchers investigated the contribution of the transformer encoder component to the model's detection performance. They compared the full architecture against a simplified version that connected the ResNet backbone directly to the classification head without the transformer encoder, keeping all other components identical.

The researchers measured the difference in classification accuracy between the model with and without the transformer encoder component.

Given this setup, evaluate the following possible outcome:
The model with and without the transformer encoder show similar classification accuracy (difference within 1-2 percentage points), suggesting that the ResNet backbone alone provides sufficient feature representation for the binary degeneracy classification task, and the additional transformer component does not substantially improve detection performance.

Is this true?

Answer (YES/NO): NO